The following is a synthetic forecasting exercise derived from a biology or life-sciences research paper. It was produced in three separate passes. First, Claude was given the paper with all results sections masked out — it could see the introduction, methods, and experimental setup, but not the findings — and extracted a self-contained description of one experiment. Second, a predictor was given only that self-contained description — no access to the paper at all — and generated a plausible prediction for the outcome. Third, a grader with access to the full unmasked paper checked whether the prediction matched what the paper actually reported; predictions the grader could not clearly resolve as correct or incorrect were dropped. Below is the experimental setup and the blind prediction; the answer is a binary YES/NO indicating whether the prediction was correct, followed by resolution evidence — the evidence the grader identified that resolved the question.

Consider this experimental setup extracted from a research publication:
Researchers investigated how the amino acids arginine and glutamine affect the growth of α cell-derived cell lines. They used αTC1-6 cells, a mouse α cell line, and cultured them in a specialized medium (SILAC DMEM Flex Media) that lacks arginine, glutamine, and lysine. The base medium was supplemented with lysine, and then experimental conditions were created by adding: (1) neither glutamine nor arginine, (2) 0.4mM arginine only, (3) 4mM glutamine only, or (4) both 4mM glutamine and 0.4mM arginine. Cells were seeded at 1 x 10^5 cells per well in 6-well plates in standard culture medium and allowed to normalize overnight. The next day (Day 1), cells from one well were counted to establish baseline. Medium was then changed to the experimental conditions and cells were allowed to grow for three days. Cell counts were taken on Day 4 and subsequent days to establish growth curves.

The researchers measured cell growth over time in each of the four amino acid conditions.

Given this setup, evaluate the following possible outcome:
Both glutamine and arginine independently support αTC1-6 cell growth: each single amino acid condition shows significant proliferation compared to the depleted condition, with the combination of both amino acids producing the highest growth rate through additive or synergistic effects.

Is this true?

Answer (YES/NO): NO